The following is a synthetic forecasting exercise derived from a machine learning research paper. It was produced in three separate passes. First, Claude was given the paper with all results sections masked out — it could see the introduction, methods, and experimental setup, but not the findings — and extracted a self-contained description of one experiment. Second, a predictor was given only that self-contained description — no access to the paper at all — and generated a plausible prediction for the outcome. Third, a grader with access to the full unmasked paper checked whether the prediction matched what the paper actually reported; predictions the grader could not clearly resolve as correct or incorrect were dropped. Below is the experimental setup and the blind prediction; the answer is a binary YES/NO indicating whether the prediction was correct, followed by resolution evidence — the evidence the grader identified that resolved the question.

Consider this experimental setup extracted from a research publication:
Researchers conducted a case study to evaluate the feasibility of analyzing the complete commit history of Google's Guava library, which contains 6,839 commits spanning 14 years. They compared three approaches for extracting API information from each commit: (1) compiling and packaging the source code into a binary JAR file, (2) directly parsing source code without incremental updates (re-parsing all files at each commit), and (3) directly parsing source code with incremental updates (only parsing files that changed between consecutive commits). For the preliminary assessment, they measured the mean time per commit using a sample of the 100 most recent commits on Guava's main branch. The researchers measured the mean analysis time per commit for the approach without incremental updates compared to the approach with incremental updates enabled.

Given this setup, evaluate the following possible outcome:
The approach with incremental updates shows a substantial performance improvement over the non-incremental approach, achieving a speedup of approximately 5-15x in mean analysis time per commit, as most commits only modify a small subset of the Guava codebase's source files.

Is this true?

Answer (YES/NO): YES